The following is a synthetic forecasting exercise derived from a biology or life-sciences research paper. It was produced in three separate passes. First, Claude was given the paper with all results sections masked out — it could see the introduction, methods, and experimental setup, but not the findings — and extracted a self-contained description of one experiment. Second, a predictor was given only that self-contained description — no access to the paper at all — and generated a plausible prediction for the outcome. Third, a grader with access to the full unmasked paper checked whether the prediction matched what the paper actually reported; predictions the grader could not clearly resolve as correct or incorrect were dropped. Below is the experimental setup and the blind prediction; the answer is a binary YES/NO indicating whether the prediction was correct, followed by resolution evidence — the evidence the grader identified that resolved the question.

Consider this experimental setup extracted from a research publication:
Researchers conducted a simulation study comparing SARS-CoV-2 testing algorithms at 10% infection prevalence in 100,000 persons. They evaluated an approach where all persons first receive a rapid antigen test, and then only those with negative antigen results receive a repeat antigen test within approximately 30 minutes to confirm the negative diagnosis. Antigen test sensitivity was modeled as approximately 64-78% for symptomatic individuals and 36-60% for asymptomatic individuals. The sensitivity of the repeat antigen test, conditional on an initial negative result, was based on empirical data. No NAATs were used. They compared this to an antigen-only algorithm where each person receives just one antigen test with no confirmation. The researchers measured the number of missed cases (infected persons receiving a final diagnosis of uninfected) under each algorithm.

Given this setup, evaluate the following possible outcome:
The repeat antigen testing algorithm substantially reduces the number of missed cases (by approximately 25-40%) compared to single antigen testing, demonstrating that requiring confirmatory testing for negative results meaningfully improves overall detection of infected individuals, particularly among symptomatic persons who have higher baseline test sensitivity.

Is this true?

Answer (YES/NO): NO